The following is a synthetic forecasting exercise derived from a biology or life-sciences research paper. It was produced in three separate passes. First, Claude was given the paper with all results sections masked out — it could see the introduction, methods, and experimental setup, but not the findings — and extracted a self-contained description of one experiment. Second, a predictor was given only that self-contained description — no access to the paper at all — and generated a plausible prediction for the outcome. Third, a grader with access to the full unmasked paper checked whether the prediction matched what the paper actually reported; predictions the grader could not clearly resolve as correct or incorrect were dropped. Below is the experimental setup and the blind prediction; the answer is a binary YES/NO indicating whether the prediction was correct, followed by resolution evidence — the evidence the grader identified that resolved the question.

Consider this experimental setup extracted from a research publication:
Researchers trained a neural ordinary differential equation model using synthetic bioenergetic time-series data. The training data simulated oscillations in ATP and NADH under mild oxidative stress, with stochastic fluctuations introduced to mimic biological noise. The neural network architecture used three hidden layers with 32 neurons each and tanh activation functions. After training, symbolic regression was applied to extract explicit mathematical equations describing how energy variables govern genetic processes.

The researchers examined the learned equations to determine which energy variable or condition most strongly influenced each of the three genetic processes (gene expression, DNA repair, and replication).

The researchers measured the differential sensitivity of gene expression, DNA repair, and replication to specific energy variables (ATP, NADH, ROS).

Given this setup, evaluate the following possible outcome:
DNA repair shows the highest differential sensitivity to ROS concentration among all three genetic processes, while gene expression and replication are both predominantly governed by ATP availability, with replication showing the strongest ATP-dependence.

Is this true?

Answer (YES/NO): NO